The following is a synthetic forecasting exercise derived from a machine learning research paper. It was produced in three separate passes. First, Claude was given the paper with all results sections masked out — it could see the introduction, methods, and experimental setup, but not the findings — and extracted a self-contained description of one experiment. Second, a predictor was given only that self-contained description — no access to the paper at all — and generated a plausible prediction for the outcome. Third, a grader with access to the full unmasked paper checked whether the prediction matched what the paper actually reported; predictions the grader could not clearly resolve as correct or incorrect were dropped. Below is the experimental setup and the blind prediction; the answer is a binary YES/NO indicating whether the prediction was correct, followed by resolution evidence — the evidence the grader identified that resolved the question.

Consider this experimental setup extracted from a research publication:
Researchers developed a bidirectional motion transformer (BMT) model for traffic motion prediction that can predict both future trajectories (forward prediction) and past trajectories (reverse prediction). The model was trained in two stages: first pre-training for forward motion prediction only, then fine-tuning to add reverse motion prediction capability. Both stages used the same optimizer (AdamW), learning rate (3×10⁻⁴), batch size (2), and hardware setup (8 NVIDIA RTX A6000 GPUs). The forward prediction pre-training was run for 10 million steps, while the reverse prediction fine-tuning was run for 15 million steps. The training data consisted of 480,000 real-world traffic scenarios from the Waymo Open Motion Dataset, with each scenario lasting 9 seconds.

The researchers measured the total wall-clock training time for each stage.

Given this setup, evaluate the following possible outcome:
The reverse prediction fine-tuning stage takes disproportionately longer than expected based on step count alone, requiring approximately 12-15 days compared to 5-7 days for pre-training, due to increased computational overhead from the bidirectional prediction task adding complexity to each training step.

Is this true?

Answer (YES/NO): NO